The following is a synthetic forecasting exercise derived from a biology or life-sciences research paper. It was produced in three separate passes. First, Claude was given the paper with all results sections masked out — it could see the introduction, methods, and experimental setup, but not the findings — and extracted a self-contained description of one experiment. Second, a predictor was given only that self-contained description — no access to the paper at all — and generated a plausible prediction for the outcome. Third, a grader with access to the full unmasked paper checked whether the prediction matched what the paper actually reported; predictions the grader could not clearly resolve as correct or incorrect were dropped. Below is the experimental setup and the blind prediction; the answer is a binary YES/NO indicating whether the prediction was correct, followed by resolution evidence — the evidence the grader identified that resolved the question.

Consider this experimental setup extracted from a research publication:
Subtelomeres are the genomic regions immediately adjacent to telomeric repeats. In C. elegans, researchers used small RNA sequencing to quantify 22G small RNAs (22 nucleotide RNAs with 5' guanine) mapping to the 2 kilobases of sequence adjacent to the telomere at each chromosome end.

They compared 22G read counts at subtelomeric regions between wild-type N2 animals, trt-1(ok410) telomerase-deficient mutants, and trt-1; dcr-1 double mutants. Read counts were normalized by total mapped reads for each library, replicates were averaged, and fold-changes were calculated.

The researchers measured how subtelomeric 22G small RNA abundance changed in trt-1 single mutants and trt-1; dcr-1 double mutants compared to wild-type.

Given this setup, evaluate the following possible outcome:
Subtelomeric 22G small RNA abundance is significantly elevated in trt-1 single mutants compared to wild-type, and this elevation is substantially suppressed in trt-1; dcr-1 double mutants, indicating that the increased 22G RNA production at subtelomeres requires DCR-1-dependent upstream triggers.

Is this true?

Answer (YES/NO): NO